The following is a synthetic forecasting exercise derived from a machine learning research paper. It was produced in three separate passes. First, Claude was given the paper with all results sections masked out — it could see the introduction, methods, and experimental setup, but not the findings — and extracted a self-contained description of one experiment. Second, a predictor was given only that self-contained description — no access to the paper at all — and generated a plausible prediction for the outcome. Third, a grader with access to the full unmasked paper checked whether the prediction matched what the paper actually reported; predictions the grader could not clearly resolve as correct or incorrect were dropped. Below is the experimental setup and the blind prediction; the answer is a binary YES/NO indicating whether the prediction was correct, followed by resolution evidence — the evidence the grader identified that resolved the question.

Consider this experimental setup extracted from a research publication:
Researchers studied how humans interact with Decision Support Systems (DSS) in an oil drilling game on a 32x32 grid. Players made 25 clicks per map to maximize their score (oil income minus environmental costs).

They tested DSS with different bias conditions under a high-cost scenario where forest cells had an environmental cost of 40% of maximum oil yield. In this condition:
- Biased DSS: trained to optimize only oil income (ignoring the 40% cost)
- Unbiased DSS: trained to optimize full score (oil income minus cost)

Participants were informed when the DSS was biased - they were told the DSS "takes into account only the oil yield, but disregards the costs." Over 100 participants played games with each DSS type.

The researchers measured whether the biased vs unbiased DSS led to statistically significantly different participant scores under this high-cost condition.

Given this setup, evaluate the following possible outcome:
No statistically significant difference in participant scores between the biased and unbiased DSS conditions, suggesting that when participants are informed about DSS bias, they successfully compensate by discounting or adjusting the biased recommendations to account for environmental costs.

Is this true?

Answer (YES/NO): YES